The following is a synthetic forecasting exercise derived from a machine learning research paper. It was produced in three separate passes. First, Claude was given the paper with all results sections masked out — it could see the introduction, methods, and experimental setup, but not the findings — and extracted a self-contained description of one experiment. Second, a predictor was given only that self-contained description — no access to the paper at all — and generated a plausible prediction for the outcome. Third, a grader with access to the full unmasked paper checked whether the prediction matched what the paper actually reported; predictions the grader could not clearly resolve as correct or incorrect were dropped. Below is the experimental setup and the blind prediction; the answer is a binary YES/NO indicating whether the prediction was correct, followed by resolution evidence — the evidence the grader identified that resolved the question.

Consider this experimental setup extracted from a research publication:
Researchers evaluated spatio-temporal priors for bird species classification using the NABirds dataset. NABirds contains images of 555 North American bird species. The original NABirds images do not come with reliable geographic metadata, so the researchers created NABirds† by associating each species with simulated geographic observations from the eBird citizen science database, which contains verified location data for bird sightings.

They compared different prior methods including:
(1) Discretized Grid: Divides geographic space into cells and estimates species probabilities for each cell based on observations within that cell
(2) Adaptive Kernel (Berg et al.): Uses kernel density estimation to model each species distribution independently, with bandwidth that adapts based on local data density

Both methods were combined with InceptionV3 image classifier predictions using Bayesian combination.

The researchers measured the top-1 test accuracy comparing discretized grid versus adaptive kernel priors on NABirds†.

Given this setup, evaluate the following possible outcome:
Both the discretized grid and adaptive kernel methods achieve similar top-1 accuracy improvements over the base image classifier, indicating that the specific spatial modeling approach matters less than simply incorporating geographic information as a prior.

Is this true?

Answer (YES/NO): NO